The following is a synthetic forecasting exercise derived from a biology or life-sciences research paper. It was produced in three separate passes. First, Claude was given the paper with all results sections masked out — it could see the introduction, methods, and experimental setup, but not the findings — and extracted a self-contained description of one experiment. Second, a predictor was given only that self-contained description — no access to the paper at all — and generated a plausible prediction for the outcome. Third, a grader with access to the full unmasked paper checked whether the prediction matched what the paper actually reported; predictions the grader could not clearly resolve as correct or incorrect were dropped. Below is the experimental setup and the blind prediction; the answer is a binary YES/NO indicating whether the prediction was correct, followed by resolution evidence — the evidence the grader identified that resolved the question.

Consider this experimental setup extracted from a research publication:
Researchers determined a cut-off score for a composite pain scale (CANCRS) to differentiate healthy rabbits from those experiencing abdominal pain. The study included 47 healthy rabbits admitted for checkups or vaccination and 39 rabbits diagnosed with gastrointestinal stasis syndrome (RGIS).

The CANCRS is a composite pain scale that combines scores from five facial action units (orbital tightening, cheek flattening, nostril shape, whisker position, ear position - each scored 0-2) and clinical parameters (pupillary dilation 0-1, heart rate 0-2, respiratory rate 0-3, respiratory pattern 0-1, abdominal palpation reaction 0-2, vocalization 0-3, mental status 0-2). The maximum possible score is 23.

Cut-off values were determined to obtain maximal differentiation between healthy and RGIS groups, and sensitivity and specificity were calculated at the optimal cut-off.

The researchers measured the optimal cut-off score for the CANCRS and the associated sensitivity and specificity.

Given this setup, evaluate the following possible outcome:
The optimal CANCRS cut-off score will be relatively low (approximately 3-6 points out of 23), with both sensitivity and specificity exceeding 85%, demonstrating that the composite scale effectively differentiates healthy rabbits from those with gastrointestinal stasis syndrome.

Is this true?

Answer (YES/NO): NO